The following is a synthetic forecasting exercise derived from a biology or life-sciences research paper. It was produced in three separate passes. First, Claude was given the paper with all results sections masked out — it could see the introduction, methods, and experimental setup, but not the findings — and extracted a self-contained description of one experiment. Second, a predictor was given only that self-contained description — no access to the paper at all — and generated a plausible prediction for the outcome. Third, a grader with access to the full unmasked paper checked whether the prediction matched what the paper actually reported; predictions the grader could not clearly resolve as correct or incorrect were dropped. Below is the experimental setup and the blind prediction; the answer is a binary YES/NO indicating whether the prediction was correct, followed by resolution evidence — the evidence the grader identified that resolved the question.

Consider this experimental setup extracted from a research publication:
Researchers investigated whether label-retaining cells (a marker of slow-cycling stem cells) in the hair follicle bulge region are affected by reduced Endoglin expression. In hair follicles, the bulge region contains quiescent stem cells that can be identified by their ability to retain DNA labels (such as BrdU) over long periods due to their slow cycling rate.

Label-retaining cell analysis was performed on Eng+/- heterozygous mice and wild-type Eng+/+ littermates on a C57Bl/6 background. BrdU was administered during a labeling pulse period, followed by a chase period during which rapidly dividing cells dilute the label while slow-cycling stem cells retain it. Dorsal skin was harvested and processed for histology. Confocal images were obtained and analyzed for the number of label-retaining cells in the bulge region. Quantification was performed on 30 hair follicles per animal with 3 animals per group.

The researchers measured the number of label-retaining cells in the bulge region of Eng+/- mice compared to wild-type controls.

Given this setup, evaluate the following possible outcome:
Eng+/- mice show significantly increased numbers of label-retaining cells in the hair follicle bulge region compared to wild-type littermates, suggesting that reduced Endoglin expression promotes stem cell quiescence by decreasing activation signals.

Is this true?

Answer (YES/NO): NO